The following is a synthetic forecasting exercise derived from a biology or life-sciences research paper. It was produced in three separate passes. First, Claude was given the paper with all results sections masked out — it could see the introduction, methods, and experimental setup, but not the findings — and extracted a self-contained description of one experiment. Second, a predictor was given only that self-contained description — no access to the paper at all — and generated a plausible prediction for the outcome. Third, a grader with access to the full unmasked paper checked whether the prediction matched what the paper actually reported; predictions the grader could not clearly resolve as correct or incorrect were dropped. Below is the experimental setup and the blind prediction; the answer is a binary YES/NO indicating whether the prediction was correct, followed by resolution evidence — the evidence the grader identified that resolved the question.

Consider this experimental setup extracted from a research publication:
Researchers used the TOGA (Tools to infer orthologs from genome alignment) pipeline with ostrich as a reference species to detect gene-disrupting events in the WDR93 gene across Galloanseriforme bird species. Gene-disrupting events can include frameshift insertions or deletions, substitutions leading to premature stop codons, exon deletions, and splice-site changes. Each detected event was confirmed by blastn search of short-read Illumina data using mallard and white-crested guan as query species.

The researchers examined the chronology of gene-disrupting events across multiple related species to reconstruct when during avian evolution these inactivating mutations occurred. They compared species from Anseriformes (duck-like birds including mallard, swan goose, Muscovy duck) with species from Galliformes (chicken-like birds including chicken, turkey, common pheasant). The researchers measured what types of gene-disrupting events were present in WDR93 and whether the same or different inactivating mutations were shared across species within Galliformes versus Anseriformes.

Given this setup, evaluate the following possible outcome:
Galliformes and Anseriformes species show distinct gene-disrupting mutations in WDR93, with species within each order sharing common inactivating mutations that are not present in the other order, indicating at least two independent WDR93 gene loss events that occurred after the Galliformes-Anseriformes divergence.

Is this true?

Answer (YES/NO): NO